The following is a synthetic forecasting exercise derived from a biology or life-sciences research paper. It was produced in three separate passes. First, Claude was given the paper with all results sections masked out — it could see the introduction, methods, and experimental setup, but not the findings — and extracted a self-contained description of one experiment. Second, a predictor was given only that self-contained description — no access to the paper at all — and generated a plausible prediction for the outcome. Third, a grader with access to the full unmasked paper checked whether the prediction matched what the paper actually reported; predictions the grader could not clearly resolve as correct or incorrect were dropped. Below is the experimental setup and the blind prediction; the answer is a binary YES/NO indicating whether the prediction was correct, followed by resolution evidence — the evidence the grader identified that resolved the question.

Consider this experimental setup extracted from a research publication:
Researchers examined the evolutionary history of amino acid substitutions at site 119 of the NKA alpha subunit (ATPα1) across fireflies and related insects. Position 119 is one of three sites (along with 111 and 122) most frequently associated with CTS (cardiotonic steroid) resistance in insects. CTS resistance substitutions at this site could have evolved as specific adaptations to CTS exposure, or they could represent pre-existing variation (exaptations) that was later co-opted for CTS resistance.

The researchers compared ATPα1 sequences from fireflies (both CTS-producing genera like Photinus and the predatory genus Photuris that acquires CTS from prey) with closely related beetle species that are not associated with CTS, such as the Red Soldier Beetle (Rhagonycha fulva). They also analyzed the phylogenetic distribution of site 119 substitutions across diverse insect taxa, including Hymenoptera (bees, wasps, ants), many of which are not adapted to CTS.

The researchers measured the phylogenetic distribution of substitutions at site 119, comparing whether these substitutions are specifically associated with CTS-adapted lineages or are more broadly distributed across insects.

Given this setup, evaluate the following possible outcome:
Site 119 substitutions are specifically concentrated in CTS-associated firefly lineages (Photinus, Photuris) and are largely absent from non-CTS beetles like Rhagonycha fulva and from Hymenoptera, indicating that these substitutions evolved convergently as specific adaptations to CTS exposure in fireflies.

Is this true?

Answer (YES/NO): NO